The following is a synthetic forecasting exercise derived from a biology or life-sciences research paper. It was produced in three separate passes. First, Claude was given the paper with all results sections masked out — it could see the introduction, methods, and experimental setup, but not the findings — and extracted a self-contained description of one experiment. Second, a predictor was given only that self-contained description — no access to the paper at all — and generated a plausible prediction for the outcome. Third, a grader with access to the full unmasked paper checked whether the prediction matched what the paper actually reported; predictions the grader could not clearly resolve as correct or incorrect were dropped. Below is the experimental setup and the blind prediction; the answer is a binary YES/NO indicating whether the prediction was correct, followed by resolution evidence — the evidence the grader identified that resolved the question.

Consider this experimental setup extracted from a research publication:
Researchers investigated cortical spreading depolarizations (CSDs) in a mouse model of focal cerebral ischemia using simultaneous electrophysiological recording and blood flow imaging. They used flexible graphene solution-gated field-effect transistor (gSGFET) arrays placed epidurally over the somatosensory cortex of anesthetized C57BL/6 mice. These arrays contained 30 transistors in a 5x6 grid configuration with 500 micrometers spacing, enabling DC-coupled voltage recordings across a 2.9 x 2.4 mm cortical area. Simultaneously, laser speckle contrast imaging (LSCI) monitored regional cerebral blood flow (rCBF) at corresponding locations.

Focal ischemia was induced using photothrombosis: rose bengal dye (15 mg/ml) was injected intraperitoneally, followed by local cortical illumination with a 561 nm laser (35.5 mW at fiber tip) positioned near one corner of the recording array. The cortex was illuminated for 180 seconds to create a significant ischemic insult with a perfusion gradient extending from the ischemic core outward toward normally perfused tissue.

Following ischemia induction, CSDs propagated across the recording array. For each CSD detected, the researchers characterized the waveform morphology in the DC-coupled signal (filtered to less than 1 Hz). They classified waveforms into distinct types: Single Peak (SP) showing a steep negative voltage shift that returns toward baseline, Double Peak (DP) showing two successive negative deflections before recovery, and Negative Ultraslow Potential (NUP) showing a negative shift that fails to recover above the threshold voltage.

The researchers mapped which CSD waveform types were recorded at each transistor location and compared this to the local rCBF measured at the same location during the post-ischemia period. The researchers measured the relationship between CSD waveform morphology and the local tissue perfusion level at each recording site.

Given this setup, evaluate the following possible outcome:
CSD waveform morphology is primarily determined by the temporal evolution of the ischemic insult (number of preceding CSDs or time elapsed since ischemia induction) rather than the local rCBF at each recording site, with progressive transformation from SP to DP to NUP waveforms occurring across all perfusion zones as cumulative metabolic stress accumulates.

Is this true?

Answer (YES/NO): NO